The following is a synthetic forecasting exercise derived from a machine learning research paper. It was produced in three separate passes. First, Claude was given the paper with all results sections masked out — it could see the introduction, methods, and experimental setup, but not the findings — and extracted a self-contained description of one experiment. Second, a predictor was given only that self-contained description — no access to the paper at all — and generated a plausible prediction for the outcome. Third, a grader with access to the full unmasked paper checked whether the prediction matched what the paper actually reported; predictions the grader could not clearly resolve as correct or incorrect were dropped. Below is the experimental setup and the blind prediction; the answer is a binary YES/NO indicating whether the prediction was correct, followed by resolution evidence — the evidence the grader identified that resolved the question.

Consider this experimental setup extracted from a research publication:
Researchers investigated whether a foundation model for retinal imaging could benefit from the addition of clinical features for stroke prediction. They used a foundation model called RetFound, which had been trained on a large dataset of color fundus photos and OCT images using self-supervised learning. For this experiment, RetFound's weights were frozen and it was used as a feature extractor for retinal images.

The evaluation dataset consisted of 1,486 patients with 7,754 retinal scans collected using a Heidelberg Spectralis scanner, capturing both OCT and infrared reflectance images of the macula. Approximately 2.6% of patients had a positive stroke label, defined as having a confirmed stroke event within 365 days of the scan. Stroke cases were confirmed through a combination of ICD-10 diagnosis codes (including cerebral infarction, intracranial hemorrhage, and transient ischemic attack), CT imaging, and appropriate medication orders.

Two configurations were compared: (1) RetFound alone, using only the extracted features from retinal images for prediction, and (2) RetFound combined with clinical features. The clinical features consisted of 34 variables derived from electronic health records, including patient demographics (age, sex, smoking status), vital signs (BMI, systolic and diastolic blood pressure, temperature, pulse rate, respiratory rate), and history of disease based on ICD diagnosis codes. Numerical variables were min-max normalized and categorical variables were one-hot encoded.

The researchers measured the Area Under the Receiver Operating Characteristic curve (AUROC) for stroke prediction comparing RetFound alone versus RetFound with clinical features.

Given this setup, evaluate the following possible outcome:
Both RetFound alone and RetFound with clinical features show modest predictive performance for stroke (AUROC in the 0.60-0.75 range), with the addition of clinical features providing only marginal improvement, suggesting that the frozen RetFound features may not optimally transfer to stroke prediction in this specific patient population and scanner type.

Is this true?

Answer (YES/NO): NO